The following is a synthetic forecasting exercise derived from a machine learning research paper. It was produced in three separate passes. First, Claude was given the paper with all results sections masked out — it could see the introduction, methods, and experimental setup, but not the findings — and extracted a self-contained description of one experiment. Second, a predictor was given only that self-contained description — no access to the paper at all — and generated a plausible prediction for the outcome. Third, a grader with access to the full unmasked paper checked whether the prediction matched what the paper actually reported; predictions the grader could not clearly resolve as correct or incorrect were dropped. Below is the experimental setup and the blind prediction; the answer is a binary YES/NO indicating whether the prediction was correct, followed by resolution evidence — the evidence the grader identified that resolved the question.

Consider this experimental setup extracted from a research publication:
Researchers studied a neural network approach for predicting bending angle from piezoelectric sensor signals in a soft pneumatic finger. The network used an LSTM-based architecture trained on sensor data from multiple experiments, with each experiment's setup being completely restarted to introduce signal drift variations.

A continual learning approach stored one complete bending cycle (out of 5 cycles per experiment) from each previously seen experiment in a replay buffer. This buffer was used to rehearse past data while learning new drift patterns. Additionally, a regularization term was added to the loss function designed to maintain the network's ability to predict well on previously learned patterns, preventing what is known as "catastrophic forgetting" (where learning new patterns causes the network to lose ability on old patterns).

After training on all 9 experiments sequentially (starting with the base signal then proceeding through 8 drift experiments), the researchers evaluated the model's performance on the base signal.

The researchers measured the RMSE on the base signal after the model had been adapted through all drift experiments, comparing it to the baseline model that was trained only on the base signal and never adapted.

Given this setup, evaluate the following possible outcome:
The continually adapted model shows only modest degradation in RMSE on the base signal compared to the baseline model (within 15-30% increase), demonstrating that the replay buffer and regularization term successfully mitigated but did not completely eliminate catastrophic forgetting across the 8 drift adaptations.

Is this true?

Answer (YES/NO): NO